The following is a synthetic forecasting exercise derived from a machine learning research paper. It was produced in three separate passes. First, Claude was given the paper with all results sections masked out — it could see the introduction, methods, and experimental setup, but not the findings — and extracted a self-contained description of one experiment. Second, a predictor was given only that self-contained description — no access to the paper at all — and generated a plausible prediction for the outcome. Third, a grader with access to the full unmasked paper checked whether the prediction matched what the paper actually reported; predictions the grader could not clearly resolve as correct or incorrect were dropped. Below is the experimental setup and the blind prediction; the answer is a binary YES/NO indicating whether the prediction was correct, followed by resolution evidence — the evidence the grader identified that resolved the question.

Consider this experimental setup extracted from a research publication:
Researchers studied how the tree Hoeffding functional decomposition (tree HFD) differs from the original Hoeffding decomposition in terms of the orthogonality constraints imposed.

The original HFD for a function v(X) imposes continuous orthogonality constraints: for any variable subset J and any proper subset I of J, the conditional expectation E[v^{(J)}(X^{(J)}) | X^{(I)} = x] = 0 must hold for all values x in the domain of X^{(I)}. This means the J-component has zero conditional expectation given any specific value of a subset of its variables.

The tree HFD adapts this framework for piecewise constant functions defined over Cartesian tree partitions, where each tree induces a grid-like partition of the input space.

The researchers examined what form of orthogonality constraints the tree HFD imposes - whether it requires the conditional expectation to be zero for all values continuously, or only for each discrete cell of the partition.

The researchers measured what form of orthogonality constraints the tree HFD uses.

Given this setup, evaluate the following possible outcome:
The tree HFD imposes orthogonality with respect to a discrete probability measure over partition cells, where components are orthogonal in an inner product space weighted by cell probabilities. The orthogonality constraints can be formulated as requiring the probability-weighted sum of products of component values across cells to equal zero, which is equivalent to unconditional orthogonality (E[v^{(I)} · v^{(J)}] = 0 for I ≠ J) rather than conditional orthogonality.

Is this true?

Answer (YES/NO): NO